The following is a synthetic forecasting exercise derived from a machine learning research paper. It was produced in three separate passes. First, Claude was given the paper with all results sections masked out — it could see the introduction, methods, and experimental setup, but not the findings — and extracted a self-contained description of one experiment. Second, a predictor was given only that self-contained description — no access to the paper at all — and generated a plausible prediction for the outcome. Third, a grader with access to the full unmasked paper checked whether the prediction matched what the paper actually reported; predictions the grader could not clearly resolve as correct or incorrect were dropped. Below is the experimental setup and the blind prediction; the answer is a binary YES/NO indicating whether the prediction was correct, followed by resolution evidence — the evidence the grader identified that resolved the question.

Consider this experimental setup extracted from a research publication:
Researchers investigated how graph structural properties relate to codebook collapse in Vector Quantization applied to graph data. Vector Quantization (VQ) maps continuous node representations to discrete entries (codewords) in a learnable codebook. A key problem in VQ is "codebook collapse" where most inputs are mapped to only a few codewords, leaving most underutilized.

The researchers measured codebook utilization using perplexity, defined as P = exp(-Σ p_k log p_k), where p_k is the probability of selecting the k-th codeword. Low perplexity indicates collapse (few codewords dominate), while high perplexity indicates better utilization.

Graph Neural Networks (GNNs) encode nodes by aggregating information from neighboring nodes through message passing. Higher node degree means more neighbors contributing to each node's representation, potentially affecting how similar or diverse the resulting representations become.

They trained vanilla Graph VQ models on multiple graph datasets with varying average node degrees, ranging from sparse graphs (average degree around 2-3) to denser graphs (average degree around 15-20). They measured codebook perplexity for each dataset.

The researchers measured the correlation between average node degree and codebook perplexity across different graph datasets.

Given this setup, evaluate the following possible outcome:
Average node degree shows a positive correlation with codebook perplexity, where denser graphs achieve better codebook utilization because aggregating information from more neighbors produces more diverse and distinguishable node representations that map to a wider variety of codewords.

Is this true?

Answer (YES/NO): NO